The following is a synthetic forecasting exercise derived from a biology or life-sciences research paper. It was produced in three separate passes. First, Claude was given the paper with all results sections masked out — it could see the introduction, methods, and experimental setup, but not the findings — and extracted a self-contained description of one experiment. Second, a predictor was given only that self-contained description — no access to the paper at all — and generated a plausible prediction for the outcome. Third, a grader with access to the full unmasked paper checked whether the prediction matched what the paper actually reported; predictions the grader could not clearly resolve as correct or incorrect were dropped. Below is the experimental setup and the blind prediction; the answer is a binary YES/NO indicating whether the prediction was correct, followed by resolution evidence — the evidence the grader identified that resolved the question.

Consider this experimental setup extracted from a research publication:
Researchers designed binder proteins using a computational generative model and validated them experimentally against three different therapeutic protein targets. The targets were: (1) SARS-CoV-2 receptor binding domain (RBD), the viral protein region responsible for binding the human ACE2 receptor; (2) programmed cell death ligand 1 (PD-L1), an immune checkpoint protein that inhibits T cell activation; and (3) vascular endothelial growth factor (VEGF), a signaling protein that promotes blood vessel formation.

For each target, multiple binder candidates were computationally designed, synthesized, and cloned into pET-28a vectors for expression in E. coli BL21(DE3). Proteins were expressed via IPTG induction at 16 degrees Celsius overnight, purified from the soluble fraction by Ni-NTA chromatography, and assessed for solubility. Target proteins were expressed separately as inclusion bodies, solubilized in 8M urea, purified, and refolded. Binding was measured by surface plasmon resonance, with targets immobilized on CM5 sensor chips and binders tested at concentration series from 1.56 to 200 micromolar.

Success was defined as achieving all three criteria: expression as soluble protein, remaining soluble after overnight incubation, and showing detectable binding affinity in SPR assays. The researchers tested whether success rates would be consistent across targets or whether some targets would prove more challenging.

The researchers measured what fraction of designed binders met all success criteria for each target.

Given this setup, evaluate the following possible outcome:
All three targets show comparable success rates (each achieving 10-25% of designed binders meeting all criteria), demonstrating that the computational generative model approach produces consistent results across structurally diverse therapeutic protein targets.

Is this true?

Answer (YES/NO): NO